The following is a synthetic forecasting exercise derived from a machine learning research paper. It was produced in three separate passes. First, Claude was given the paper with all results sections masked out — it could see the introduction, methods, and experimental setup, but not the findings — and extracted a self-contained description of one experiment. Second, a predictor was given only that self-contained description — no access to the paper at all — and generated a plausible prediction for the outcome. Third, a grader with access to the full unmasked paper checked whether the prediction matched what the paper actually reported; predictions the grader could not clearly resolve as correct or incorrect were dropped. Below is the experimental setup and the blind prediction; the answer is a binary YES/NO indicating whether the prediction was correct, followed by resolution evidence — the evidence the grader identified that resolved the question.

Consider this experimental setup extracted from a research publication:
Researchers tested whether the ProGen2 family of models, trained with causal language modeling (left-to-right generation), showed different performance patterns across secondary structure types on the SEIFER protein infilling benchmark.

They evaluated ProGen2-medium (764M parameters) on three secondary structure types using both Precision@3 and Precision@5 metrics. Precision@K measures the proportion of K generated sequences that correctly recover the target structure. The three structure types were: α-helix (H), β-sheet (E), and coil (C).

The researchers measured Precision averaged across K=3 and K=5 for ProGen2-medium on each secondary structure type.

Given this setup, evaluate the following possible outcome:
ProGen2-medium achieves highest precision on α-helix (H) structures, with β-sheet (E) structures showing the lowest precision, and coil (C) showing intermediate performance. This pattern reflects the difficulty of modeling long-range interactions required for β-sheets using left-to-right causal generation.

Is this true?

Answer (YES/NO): NO